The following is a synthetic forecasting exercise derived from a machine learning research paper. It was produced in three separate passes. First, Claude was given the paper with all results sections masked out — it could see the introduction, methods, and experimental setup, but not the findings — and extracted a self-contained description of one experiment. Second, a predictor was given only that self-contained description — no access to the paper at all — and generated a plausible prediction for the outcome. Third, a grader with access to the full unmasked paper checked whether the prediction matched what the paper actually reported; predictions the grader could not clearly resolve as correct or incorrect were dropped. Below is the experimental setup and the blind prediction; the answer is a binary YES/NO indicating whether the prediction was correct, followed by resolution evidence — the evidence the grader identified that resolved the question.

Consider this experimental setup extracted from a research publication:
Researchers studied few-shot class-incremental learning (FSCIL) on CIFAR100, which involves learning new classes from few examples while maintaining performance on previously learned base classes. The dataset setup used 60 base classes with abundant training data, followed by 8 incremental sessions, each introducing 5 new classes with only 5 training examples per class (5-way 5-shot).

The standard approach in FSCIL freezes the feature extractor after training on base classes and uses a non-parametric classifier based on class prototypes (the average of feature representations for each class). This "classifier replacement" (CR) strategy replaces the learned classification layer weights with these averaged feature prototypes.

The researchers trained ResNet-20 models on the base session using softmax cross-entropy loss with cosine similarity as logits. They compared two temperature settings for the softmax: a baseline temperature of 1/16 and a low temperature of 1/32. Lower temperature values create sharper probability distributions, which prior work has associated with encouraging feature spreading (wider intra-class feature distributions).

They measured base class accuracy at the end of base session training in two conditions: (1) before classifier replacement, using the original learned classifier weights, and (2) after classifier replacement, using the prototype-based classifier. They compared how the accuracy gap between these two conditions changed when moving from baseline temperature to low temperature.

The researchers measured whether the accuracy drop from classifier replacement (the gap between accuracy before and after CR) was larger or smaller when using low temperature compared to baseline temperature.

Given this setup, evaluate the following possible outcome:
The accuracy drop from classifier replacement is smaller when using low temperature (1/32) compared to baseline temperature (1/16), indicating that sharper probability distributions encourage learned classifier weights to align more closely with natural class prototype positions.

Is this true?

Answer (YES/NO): NO